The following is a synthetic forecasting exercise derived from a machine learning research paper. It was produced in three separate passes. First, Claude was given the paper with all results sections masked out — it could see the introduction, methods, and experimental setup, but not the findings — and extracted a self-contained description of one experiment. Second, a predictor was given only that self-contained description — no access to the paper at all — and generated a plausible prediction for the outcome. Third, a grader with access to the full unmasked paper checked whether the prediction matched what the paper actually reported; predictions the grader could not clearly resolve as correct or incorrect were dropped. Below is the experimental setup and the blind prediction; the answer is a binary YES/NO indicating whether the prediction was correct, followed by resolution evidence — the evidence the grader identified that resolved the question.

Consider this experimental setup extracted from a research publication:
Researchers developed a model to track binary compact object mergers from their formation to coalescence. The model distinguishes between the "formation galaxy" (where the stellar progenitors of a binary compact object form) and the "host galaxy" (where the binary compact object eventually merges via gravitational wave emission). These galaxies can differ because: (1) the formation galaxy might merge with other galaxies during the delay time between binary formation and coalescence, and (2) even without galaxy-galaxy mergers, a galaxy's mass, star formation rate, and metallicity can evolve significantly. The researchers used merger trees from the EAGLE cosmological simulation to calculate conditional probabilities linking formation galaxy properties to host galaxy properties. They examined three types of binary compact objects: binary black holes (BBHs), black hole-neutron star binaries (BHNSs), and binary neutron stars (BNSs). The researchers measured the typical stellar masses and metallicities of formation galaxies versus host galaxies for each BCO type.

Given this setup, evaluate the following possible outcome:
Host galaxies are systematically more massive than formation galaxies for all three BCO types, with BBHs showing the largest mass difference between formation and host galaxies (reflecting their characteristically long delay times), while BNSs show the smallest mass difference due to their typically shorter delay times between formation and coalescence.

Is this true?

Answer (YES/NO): NO